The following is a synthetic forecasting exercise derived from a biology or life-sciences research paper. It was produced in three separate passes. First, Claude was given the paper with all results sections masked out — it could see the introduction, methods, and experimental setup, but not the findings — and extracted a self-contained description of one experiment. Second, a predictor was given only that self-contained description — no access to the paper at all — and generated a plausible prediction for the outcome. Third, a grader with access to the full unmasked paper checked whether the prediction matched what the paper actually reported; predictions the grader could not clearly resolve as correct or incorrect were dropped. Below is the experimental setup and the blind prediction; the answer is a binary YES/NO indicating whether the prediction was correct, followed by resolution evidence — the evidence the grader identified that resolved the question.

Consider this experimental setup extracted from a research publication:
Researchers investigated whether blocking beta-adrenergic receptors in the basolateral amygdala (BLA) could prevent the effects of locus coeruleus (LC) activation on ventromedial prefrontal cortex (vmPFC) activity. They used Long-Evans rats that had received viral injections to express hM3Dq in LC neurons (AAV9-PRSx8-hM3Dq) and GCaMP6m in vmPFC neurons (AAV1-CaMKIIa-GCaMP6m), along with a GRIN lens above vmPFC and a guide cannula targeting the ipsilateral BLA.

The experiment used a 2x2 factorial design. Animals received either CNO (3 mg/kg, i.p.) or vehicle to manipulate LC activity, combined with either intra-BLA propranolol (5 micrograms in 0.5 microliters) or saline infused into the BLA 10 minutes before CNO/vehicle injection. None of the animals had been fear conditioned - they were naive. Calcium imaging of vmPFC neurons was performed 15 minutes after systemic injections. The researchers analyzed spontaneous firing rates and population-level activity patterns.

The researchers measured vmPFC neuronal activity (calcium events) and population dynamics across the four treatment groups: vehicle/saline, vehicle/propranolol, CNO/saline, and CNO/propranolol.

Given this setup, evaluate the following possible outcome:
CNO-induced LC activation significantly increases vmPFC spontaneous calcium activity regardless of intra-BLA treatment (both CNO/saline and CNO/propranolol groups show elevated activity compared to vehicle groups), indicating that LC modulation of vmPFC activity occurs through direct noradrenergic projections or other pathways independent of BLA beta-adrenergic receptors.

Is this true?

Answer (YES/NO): NO